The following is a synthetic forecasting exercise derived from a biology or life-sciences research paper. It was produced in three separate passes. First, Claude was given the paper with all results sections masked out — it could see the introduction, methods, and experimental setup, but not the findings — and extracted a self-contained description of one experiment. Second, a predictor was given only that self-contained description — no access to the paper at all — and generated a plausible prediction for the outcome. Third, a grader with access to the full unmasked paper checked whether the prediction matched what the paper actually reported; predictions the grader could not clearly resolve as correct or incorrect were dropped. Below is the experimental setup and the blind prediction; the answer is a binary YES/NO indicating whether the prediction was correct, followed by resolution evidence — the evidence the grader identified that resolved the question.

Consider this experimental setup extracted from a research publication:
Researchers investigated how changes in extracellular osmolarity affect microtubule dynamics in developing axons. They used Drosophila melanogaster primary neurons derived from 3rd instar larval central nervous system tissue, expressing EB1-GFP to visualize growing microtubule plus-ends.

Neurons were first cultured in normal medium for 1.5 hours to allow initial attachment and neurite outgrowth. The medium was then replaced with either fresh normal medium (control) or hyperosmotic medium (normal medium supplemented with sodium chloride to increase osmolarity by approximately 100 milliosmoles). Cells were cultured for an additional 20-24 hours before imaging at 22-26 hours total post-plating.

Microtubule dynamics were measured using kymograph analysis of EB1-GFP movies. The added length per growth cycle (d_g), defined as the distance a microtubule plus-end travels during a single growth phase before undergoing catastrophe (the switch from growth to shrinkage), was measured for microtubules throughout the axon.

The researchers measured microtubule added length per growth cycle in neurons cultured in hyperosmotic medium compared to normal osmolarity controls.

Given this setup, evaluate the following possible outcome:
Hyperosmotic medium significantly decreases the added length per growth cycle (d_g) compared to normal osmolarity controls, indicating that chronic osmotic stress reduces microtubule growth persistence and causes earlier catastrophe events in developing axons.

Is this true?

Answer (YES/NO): YES